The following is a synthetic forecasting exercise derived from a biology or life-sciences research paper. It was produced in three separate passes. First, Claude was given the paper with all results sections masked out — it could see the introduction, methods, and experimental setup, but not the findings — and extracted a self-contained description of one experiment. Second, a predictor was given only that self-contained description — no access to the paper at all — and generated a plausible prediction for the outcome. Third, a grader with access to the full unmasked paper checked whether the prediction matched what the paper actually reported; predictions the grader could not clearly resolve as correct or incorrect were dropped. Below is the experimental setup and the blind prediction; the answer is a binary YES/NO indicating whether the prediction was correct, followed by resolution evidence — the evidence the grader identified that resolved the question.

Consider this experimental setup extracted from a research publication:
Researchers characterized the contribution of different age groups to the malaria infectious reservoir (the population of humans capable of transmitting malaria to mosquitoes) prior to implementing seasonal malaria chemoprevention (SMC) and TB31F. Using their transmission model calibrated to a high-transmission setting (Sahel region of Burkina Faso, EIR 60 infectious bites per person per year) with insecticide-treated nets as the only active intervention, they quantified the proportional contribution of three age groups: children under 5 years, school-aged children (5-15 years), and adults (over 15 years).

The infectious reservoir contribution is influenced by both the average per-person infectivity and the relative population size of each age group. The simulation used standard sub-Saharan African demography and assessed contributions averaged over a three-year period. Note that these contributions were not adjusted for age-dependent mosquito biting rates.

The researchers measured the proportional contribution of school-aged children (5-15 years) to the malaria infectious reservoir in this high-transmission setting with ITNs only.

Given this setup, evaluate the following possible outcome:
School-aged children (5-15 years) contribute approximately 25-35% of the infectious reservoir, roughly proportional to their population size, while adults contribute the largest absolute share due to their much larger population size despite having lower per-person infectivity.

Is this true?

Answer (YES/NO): NO